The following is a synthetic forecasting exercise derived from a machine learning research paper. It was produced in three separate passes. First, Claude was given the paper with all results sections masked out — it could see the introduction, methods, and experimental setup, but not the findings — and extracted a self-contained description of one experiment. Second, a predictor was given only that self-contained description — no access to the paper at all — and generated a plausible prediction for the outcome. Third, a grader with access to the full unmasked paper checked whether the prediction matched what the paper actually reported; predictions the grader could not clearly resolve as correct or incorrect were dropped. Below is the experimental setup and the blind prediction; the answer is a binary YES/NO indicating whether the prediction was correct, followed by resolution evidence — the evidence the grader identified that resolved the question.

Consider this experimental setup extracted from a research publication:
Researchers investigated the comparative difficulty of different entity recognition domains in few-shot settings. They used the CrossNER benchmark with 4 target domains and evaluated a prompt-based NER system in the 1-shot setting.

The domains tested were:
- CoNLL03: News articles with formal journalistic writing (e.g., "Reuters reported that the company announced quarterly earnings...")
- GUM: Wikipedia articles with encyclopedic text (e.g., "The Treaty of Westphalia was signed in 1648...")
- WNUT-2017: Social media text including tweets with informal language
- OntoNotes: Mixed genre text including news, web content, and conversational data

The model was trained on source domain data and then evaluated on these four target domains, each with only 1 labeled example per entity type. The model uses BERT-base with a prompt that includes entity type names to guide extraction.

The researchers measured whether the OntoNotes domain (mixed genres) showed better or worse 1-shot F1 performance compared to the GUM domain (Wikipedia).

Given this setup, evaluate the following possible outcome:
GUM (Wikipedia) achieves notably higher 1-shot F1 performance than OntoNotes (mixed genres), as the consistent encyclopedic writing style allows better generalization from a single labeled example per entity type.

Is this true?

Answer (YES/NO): NO